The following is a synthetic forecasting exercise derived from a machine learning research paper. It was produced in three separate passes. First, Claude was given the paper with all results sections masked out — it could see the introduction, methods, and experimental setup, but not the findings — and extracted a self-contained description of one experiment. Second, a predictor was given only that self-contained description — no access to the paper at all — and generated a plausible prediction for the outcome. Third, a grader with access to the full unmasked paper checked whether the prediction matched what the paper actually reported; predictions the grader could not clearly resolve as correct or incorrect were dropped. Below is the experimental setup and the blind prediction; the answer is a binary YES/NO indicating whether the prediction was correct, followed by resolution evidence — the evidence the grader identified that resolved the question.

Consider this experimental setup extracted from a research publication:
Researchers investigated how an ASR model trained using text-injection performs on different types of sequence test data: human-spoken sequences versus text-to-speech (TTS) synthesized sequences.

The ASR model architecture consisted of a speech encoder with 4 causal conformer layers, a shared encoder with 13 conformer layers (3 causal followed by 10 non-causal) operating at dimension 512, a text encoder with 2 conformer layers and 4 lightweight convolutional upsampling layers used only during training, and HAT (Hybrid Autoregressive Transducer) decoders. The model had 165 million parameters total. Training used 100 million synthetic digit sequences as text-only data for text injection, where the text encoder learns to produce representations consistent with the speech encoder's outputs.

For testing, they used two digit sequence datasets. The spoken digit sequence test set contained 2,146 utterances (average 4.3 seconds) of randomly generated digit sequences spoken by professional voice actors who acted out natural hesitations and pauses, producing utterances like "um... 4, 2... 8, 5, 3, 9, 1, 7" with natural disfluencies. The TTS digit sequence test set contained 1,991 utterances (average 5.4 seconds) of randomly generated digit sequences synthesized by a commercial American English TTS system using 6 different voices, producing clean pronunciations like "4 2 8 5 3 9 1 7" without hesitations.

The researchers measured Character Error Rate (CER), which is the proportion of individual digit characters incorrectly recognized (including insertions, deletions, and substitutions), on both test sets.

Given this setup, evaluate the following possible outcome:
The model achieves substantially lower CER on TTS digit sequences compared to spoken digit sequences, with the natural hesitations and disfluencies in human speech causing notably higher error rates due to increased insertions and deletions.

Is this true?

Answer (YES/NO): YES